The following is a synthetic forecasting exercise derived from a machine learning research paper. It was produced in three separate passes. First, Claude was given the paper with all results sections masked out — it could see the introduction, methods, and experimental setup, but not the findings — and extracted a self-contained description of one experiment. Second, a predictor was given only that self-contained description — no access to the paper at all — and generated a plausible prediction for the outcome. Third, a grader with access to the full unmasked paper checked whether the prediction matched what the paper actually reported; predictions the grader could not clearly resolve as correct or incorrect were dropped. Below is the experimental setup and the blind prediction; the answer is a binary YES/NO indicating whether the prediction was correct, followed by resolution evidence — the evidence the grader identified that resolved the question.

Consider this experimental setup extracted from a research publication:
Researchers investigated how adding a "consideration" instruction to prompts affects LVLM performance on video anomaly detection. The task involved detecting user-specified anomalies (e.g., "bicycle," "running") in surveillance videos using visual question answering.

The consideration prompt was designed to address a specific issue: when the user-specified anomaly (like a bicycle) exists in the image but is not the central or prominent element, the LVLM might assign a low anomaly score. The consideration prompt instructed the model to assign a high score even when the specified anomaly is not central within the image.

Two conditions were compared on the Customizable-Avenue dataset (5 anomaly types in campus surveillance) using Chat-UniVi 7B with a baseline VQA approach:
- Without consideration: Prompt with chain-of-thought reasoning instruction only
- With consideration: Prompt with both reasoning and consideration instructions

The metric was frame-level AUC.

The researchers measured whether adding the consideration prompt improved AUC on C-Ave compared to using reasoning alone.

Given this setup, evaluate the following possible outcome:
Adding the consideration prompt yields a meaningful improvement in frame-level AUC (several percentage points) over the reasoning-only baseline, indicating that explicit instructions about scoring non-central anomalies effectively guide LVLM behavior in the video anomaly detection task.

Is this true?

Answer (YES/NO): YES